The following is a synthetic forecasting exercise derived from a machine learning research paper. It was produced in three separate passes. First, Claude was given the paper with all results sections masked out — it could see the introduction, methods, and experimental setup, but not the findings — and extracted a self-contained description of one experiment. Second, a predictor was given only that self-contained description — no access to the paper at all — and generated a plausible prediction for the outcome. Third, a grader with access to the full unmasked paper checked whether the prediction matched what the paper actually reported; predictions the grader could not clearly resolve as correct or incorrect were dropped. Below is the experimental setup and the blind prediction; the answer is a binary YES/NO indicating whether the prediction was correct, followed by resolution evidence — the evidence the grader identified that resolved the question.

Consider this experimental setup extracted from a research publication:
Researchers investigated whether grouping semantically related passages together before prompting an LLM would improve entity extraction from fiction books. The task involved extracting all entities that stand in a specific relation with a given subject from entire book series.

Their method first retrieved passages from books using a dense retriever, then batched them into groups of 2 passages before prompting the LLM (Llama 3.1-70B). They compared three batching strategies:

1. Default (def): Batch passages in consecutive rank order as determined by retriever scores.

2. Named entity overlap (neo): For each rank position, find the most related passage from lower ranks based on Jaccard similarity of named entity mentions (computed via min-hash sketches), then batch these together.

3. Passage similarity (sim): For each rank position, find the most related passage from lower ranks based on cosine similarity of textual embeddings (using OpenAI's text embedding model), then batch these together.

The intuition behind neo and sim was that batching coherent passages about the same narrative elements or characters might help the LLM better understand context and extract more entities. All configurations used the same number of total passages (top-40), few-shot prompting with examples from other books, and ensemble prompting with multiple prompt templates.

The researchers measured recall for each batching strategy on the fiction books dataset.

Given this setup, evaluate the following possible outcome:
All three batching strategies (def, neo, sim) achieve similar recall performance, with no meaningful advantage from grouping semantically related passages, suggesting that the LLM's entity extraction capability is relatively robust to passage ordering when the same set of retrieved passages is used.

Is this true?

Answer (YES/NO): YES